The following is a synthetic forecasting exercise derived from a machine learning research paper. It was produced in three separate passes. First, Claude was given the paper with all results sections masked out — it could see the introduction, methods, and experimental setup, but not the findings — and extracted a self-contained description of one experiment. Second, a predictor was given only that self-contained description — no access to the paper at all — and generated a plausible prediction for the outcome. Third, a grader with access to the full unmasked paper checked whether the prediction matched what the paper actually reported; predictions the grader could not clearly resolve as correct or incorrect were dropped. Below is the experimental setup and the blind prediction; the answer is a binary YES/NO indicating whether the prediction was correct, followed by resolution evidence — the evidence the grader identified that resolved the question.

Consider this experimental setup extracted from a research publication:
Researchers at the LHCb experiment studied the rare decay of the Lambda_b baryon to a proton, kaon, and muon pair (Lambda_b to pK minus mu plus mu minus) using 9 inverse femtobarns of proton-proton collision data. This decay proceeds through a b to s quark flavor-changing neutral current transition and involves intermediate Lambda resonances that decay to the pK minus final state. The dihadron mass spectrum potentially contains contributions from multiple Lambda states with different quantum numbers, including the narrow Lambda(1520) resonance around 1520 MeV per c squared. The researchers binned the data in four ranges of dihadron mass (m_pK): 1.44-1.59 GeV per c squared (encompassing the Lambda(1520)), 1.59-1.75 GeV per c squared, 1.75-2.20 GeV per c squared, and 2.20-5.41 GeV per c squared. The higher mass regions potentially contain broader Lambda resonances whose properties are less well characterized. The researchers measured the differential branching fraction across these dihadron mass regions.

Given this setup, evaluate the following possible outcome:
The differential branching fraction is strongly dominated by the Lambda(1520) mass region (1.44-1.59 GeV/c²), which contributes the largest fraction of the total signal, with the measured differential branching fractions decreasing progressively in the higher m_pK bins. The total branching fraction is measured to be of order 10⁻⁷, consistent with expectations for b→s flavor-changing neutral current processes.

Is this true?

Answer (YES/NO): NO